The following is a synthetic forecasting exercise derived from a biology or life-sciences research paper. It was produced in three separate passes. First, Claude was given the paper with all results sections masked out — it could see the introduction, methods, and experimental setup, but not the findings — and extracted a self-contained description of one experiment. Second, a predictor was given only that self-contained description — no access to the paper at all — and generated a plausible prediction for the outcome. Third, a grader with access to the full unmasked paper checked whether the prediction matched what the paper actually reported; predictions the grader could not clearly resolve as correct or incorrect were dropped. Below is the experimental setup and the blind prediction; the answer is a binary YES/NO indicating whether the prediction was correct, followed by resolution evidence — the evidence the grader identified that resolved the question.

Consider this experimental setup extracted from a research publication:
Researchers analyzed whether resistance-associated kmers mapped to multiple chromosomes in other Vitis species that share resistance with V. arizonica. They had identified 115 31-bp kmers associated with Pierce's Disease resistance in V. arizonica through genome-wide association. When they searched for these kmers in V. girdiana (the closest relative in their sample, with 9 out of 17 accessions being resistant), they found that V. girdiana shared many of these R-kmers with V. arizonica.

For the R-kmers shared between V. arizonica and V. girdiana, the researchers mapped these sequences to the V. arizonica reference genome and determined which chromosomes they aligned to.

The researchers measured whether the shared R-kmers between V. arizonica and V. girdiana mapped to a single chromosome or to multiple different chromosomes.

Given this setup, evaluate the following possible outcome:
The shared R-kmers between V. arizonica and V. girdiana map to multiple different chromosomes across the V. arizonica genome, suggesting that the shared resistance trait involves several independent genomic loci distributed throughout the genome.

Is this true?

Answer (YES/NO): YES